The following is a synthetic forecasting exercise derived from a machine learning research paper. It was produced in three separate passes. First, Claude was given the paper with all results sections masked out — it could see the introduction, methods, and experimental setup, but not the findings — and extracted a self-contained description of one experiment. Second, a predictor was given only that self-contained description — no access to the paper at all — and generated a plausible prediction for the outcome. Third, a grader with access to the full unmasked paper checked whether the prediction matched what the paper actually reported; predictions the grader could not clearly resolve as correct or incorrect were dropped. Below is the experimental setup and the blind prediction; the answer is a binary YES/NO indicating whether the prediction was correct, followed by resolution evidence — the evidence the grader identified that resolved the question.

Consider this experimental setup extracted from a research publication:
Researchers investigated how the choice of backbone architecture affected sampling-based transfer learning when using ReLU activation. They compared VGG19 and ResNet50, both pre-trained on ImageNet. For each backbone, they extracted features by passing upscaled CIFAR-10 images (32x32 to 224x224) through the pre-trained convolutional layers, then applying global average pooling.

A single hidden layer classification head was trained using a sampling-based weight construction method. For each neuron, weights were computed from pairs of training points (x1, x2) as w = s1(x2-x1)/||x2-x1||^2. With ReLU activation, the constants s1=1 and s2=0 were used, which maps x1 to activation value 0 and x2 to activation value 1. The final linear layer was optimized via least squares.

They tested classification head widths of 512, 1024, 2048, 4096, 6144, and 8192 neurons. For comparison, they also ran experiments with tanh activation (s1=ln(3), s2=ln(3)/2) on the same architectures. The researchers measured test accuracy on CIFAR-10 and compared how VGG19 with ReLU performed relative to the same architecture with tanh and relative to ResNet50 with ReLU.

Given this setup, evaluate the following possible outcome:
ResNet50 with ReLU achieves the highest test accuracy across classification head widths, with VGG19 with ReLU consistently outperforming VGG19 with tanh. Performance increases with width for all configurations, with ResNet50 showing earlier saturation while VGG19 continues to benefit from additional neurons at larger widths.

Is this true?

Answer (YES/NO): NO